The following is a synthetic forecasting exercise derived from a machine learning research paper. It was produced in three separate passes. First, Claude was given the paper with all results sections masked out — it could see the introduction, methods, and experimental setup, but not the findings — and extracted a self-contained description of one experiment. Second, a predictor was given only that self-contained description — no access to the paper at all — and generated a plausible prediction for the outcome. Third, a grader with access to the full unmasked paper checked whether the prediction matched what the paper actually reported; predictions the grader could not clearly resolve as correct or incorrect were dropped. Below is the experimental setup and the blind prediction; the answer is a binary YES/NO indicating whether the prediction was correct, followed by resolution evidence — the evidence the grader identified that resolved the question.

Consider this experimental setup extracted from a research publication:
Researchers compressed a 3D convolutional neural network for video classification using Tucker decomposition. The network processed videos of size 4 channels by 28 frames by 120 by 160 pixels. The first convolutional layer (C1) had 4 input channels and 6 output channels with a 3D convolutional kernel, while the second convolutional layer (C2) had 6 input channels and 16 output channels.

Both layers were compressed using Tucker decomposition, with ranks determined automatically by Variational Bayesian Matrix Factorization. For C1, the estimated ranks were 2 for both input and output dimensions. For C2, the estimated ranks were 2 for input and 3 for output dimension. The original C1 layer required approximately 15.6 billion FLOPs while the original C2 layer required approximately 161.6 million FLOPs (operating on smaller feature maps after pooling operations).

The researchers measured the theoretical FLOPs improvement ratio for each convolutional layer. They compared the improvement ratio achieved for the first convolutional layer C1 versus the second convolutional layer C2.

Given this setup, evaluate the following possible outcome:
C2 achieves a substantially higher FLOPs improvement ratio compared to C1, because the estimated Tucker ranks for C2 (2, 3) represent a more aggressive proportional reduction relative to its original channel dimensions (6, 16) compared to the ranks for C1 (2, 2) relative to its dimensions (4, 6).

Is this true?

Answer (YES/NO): YES